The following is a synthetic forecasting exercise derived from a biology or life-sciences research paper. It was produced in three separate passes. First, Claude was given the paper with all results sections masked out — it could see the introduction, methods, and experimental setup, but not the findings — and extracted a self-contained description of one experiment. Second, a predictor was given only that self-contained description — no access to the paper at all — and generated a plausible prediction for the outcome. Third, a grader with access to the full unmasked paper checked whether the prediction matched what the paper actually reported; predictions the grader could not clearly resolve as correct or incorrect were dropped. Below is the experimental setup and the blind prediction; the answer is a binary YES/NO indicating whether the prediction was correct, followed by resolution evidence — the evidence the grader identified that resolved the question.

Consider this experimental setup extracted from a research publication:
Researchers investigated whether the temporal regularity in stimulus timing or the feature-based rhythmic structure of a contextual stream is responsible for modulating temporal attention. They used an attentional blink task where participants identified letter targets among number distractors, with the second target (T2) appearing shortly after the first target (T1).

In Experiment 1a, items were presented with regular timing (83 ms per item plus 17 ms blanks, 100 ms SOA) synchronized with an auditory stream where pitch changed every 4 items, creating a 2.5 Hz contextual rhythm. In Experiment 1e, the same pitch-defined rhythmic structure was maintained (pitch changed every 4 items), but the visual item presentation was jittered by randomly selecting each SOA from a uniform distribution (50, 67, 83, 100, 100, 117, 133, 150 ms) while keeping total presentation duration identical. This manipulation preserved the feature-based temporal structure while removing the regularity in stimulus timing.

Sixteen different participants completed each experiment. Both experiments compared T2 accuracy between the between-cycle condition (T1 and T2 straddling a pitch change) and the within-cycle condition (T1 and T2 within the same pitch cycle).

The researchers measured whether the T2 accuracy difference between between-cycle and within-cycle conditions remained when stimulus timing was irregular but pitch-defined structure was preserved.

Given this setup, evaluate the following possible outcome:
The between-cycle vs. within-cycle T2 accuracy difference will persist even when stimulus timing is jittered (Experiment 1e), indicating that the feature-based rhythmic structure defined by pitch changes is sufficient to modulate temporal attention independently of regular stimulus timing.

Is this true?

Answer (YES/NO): NO